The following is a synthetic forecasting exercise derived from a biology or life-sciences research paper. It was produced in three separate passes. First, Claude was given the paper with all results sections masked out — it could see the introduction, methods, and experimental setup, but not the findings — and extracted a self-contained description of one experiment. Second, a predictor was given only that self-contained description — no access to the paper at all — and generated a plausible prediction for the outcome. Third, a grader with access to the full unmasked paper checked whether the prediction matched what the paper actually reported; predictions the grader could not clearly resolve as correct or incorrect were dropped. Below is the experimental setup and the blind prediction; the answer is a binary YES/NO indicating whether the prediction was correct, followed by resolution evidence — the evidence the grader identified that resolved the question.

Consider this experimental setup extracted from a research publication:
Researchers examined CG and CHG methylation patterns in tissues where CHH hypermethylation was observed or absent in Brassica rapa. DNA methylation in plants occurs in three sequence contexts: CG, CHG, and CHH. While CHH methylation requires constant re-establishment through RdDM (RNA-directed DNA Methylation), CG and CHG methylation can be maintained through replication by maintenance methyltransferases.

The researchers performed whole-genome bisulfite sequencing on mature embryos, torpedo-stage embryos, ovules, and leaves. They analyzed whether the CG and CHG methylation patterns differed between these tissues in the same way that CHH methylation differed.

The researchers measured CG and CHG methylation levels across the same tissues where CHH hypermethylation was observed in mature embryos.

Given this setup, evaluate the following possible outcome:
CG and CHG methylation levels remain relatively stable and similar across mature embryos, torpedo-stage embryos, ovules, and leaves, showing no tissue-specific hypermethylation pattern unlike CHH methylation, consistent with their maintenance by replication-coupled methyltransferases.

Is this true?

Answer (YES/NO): YES